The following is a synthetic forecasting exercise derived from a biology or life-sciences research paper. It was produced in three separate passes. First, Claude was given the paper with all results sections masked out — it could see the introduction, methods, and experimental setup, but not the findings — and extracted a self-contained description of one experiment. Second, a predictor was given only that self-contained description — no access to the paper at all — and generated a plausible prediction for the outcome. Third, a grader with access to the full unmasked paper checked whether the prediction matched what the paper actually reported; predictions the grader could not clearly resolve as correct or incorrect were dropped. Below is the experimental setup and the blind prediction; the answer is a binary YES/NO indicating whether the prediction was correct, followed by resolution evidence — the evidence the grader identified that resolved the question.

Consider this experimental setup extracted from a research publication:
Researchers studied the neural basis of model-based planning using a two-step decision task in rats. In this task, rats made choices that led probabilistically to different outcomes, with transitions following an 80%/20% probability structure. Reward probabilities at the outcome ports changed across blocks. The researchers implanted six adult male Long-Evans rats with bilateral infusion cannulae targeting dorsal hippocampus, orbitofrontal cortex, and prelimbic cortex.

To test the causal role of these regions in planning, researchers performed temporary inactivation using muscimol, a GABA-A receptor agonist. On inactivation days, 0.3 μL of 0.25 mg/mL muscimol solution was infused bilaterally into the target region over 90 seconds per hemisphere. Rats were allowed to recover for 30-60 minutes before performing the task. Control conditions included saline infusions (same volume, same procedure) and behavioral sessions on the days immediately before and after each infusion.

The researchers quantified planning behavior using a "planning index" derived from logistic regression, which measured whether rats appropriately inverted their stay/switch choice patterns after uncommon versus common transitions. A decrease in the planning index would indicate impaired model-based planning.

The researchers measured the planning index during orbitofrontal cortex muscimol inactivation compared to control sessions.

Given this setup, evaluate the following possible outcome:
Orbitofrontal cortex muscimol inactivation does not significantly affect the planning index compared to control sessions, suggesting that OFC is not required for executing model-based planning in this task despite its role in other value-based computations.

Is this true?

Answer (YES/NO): NO